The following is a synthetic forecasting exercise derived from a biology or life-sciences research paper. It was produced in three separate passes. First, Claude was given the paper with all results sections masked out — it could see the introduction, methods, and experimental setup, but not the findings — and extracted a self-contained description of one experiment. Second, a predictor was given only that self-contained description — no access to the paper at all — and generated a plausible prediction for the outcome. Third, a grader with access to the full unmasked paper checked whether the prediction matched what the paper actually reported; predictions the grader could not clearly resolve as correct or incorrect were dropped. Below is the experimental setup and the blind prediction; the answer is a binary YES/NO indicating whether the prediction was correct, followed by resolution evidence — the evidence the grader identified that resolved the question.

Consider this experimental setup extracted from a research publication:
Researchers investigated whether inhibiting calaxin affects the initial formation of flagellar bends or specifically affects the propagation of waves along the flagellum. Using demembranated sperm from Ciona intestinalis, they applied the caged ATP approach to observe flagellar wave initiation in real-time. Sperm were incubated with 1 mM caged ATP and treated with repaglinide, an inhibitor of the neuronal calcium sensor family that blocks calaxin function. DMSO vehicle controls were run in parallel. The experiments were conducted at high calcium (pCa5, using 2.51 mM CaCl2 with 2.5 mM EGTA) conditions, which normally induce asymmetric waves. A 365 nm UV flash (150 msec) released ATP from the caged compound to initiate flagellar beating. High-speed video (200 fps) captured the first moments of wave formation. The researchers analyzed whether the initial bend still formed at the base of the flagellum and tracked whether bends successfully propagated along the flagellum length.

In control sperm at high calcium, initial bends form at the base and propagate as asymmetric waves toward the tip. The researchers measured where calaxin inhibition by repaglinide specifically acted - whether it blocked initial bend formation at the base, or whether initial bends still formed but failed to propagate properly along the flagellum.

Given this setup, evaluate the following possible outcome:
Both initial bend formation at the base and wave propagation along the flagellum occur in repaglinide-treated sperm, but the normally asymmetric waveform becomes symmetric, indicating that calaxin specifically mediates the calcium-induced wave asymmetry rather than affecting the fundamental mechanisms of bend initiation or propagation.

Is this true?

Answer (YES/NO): NO